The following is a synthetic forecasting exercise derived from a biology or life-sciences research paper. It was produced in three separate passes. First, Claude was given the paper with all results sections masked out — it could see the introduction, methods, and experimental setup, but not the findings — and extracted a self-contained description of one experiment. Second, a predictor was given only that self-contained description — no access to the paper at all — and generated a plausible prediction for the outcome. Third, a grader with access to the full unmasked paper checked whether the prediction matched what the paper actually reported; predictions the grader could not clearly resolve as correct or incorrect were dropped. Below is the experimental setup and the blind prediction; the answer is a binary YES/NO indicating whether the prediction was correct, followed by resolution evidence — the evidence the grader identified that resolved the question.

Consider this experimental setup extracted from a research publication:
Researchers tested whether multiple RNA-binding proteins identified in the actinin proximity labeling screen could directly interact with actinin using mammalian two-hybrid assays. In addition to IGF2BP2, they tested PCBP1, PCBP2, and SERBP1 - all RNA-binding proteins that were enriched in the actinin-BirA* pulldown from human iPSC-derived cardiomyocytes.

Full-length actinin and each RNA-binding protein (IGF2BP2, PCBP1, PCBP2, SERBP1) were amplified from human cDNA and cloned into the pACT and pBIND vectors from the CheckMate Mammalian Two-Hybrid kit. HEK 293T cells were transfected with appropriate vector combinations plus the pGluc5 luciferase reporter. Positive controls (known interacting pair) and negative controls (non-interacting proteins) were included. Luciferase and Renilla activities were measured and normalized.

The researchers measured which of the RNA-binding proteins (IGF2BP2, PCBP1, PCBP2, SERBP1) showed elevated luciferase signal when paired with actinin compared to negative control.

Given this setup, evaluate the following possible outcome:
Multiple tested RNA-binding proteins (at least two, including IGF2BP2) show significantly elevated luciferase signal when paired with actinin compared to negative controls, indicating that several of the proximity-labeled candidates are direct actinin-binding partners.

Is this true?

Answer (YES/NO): NO